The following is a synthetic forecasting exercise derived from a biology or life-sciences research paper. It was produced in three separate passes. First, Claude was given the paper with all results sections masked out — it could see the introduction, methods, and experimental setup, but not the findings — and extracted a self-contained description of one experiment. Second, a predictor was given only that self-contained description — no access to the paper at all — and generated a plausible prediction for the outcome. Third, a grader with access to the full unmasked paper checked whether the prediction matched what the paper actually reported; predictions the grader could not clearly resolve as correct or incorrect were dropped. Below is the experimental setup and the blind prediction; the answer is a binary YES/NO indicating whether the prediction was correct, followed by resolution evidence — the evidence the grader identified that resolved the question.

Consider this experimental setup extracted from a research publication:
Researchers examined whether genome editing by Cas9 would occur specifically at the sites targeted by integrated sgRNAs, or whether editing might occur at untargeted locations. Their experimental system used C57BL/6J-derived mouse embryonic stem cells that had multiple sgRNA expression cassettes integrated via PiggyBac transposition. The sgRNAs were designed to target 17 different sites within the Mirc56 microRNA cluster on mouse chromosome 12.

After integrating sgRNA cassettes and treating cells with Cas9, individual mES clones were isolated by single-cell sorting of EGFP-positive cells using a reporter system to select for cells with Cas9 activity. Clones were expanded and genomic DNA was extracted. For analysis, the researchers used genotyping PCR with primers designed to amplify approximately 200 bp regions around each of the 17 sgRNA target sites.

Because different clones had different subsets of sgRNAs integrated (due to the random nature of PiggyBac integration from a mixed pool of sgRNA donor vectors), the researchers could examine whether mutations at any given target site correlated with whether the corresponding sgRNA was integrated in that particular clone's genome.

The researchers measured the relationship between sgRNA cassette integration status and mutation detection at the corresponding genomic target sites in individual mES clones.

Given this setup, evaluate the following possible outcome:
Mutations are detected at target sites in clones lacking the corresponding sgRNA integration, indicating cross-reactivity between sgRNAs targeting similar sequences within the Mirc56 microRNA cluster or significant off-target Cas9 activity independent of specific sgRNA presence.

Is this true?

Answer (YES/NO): NO